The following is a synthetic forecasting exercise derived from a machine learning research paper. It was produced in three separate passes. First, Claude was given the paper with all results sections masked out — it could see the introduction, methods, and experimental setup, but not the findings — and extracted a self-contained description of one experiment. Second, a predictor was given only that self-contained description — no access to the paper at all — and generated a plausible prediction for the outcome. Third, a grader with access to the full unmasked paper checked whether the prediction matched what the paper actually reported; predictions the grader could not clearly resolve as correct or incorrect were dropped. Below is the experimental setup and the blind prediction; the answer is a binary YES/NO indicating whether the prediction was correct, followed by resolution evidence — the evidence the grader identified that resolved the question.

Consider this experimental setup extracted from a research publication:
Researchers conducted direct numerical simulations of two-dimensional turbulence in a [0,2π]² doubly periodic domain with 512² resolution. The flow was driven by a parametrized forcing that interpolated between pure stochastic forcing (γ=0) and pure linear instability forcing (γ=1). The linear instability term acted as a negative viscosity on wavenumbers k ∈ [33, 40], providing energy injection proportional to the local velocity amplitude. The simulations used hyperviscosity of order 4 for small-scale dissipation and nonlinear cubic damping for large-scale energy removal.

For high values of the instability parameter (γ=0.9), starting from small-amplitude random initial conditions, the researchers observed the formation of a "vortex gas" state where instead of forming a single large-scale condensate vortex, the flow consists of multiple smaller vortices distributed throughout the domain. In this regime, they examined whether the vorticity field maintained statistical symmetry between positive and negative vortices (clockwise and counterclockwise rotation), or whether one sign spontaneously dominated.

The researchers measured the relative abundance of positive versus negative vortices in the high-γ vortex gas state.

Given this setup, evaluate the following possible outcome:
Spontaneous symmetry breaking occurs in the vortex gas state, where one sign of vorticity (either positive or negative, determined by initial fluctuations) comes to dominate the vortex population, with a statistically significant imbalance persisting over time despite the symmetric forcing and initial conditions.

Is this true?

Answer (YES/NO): YES